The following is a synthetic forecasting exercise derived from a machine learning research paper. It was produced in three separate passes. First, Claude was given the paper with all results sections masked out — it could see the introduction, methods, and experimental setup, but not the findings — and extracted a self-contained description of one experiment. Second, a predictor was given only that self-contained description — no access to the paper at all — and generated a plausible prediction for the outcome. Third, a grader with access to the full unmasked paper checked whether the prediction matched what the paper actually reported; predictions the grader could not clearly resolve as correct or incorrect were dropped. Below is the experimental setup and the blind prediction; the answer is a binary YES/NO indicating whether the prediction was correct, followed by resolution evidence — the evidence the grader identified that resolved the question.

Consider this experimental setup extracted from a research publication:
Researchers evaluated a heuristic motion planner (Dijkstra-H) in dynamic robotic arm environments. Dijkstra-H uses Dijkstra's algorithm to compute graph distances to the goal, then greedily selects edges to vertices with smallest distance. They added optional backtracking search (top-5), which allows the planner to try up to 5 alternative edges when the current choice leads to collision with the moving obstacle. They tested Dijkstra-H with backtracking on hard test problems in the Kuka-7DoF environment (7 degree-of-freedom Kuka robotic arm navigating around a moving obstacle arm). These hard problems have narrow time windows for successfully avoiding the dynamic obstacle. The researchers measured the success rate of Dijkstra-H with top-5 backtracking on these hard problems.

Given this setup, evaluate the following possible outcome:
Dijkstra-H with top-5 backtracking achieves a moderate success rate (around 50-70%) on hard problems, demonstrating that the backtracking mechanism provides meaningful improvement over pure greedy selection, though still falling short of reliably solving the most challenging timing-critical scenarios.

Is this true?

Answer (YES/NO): NO